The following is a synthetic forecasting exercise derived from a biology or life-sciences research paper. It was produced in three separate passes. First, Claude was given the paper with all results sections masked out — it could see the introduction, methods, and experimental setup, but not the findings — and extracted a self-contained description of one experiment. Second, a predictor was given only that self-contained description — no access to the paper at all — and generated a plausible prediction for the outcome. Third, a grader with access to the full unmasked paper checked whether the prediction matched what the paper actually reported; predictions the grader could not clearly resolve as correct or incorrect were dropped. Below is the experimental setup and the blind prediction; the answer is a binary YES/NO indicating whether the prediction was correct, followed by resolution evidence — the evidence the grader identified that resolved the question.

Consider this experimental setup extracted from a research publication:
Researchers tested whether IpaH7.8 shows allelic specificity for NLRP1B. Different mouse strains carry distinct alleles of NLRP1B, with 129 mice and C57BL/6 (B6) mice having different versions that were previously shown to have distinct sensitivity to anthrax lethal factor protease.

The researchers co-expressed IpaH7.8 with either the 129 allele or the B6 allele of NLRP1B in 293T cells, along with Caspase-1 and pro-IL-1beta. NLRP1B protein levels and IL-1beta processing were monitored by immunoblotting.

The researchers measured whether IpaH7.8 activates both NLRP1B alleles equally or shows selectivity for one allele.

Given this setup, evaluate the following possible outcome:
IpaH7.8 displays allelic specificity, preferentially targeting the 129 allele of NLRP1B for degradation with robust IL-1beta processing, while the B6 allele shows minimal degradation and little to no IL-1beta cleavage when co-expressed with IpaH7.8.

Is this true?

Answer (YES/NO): YES